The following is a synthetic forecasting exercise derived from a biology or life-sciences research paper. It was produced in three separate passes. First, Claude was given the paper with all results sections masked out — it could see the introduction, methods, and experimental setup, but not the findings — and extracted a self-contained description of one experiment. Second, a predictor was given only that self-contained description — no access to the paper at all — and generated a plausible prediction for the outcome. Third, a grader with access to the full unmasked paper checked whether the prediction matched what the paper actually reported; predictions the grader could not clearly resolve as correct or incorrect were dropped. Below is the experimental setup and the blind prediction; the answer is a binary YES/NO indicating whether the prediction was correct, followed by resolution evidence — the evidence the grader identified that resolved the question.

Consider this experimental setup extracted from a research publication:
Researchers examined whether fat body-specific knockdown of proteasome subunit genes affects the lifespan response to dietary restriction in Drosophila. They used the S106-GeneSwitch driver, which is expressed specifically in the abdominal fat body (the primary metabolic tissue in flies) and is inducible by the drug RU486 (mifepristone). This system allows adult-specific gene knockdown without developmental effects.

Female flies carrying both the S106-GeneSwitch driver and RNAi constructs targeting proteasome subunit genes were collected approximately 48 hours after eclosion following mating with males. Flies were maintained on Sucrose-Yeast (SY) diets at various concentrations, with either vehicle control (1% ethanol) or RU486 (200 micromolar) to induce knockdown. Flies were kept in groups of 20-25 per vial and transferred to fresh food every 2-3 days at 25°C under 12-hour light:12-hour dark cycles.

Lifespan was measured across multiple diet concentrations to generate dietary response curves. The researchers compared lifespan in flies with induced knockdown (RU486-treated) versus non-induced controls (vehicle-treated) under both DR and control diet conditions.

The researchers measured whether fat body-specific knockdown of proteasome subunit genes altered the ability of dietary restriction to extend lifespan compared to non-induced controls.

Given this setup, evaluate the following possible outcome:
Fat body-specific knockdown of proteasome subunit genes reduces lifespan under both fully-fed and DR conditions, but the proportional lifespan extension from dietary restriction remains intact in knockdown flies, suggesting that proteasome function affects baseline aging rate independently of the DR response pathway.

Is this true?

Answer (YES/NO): NO